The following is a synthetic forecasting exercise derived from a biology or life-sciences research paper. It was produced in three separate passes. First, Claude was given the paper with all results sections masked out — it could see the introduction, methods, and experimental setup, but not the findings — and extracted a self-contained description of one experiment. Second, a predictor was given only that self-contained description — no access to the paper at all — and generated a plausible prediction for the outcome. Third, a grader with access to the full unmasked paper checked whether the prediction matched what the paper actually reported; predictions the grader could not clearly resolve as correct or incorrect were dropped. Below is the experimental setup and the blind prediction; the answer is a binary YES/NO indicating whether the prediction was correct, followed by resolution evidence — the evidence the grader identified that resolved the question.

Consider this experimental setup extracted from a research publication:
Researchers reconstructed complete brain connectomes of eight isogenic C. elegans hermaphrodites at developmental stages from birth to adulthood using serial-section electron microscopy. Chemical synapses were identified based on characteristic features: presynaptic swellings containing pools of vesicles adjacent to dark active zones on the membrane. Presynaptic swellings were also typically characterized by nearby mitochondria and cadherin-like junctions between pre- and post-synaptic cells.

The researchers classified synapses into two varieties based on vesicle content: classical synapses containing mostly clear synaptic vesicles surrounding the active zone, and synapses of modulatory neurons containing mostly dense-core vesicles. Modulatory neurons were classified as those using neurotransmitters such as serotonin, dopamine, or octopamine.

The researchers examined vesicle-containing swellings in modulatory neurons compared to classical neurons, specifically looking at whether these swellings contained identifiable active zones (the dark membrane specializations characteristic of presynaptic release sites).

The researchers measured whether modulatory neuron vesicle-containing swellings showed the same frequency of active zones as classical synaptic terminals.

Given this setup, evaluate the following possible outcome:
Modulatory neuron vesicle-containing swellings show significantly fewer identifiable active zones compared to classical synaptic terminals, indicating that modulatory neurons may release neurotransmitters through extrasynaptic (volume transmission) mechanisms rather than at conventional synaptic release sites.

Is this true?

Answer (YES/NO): YES